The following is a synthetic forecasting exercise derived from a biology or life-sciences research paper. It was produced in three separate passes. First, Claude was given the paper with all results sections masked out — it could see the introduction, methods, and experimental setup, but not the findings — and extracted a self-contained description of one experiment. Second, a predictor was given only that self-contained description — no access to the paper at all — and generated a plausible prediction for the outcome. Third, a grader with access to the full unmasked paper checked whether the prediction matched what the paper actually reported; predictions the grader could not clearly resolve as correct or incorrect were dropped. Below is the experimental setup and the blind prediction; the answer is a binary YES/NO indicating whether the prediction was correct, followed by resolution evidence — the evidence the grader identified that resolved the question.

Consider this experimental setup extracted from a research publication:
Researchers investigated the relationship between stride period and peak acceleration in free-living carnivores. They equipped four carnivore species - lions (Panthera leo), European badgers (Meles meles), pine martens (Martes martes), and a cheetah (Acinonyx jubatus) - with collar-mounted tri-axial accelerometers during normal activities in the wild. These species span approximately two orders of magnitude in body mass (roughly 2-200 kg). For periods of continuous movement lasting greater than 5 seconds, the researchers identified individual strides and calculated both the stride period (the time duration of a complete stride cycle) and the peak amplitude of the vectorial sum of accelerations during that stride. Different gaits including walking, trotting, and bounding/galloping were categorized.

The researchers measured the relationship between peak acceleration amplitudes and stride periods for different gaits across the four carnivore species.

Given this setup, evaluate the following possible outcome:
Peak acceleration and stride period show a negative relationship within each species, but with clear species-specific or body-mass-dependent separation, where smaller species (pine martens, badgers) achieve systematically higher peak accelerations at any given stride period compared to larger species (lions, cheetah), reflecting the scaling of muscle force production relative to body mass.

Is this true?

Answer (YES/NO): NO